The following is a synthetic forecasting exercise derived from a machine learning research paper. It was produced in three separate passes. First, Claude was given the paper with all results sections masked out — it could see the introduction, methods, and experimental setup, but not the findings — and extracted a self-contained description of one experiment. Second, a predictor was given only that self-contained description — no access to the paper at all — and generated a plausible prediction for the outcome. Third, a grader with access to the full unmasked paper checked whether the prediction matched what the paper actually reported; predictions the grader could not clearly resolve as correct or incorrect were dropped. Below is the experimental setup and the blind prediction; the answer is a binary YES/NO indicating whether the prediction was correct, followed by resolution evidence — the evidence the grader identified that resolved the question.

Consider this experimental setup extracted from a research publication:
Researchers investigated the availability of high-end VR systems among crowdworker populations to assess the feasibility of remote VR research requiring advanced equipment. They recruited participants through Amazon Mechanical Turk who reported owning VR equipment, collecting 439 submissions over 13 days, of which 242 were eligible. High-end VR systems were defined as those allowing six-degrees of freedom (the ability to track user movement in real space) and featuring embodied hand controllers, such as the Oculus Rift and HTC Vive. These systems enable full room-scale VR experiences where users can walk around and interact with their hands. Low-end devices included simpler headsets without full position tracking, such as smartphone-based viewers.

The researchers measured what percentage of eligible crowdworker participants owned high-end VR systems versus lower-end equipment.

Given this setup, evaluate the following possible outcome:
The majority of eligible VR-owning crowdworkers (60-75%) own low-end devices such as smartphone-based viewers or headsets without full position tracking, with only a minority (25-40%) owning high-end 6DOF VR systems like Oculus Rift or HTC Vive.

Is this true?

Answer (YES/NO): NO